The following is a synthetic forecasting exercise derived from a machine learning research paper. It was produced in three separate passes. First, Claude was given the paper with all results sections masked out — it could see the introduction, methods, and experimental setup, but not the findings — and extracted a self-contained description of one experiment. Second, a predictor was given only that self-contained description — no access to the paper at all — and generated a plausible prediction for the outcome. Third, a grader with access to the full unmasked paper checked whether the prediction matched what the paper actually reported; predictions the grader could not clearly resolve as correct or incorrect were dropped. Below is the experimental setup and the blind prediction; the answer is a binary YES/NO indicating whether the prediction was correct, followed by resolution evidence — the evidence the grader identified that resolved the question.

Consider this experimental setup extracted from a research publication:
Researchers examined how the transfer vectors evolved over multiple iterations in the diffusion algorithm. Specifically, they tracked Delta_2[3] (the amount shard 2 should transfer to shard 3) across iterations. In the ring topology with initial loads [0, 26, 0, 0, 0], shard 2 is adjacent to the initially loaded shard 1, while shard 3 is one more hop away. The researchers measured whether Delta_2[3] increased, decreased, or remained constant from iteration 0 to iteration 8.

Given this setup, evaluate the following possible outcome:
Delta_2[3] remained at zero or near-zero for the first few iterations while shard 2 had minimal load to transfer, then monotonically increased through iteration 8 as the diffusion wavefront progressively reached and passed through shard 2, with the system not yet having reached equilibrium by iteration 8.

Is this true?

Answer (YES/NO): NO